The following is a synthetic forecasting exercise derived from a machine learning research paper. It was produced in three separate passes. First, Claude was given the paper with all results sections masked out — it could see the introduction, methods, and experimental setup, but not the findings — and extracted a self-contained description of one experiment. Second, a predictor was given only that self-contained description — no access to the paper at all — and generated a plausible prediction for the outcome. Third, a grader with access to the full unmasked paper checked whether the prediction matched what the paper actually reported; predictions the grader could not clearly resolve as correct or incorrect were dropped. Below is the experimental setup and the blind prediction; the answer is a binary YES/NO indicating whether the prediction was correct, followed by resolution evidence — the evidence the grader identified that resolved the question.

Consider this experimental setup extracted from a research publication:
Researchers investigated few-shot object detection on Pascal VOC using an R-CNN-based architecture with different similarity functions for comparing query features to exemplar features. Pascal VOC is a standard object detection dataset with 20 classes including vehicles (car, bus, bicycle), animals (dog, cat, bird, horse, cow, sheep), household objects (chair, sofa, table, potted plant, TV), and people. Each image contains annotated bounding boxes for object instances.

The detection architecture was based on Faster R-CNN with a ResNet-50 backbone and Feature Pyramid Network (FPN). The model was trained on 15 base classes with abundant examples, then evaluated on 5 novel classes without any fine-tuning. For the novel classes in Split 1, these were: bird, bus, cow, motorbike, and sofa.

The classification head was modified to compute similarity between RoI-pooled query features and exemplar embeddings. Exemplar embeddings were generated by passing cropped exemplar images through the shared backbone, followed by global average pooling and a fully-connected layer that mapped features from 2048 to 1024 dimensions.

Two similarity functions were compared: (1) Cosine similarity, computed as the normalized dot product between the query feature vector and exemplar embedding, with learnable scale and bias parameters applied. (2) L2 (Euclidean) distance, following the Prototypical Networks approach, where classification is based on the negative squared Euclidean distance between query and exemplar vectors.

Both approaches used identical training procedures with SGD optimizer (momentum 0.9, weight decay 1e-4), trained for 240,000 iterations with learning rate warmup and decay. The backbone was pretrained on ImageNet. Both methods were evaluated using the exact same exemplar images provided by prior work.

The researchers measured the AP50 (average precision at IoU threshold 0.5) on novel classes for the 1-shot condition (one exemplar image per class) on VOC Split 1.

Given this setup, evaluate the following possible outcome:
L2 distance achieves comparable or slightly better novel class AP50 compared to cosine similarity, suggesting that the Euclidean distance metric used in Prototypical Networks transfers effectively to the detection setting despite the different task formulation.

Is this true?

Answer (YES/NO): YES